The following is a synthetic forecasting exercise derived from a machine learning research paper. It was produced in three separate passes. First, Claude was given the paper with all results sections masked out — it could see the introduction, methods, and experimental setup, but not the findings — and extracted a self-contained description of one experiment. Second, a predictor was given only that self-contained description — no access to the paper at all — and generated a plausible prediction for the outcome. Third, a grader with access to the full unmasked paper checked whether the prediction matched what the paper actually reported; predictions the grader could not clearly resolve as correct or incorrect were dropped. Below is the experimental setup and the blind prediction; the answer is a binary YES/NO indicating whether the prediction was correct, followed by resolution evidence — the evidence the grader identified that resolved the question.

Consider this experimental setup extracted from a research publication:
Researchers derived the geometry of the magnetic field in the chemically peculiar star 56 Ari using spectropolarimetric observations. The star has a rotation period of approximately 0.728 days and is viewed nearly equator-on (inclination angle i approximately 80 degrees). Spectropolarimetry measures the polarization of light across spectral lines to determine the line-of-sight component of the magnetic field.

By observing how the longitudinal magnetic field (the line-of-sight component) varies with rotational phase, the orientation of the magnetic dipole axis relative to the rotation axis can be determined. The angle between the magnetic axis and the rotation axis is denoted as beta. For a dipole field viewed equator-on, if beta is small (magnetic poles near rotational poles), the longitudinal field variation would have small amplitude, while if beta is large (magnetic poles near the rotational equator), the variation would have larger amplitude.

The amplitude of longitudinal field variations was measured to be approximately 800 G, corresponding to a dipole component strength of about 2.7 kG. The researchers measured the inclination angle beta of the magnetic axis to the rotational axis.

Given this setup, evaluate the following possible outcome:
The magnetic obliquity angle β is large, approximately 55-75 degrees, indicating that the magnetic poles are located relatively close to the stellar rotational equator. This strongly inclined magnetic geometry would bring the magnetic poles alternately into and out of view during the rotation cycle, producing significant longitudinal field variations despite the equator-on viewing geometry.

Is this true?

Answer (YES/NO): NO